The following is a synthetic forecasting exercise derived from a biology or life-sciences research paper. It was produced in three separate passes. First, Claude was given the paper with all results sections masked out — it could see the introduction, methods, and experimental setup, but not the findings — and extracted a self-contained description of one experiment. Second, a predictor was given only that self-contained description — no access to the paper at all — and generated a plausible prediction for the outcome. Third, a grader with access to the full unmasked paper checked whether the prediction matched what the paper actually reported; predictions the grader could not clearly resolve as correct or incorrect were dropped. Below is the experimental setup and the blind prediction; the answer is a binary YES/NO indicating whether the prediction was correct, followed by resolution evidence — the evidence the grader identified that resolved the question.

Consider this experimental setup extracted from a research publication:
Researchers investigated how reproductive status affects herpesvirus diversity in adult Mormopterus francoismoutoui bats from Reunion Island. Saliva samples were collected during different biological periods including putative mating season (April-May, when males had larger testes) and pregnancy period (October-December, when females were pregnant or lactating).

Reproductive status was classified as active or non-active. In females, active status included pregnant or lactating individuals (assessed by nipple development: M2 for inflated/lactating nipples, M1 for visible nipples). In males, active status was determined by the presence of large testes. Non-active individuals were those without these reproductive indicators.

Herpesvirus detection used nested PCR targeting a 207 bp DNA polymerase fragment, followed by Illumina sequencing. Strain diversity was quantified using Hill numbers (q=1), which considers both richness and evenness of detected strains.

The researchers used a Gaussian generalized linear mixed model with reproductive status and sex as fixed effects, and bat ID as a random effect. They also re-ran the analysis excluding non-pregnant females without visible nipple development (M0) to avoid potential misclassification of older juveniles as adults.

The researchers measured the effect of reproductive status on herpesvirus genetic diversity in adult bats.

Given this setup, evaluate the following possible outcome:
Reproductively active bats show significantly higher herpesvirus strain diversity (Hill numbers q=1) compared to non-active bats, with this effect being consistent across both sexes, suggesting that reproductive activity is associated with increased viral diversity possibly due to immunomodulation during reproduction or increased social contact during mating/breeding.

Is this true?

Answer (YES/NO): NO